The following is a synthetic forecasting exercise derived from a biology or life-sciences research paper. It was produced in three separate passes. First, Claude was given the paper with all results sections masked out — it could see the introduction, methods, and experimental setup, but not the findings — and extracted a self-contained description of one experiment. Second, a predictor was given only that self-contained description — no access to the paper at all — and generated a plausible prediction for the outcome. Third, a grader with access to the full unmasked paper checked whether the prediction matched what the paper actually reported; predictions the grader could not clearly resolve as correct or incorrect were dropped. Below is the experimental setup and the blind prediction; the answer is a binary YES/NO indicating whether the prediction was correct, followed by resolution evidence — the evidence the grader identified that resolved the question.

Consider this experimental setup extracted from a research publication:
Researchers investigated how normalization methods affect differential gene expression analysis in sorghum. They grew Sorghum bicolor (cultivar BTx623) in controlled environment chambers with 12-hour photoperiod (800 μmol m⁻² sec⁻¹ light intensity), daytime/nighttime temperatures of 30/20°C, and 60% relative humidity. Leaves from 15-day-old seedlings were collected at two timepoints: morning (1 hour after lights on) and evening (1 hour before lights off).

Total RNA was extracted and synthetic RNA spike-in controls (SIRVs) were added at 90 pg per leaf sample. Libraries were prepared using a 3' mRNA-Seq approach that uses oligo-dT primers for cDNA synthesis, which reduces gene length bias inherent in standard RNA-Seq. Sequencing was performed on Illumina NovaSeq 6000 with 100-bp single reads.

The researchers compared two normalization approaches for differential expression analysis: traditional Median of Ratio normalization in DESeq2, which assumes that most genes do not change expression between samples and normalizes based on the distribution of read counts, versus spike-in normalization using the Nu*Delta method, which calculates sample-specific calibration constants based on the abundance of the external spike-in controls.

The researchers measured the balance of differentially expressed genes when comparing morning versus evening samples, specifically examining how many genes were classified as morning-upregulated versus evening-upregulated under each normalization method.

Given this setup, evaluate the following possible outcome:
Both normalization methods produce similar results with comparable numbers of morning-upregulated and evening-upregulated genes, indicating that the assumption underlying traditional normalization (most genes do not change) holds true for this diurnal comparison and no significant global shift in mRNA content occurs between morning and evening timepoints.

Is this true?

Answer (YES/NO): NO